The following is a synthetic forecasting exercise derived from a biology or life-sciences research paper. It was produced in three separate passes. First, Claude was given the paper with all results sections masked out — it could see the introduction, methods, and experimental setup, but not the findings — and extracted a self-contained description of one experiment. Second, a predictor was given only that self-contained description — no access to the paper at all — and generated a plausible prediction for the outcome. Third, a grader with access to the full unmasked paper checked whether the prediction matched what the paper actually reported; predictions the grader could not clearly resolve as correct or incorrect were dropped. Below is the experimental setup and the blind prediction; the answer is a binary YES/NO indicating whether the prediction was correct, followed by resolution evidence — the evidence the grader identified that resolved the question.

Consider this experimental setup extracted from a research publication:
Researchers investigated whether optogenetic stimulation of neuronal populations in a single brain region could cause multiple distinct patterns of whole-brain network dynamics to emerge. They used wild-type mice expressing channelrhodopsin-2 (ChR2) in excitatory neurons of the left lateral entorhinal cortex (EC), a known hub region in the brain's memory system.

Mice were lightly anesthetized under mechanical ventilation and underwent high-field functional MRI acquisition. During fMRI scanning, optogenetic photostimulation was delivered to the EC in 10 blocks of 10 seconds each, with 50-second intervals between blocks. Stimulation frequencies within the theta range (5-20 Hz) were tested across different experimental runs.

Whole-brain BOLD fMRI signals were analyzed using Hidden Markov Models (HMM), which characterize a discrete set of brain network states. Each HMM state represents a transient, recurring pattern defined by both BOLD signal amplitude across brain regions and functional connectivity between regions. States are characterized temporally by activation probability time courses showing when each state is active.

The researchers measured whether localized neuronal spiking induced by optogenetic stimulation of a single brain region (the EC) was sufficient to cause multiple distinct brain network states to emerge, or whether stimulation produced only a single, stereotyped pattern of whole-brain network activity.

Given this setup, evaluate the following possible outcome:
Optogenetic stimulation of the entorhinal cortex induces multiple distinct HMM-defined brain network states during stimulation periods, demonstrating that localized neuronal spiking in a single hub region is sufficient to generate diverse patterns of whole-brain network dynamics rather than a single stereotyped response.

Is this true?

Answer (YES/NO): YES